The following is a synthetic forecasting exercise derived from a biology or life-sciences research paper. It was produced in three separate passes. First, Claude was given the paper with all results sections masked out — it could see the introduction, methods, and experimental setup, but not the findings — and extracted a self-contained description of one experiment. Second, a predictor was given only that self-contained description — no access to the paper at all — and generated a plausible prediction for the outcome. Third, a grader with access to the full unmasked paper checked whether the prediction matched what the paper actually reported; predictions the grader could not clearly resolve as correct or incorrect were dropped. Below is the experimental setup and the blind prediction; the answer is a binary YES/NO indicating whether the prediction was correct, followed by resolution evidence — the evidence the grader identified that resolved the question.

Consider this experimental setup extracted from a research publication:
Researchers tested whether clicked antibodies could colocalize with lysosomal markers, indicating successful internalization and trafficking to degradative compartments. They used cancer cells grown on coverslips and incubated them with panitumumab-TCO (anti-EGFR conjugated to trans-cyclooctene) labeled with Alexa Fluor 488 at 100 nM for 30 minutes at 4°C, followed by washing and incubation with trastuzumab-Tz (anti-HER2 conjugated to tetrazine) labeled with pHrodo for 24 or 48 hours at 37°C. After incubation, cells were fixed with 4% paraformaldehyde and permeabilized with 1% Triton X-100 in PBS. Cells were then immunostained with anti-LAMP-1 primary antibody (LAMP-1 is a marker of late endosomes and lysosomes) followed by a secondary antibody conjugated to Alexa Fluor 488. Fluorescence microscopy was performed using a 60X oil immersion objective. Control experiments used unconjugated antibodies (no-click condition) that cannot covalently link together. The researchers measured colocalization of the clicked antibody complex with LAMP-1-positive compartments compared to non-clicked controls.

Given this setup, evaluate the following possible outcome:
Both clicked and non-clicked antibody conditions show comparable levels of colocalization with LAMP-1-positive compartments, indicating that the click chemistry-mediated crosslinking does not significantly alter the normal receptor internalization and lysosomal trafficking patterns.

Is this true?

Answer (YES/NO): NO